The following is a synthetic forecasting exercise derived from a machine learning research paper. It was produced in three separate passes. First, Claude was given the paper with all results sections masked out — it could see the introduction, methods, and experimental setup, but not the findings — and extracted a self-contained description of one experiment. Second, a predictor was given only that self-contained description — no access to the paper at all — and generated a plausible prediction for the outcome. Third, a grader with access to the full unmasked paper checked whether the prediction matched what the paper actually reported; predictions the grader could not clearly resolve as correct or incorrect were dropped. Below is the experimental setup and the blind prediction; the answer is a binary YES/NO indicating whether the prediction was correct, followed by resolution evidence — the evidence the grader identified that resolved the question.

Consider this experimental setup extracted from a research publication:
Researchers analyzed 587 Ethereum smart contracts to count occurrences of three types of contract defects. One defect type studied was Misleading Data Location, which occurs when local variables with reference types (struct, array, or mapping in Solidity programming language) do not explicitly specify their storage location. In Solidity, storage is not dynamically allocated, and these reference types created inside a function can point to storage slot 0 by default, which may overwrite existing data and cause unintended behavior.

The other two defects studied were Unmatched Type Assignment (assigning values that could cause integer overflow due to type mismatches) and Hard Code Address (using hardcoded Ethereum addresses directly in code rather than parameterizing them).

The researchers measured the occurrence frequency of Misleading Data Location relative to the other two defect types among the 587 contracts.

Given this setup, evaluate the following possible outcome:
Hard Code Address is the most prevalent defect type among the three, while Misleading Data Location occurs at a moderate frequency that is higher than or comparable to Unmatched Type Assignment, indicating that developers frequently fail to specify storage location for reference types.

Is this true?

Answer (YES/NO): NO